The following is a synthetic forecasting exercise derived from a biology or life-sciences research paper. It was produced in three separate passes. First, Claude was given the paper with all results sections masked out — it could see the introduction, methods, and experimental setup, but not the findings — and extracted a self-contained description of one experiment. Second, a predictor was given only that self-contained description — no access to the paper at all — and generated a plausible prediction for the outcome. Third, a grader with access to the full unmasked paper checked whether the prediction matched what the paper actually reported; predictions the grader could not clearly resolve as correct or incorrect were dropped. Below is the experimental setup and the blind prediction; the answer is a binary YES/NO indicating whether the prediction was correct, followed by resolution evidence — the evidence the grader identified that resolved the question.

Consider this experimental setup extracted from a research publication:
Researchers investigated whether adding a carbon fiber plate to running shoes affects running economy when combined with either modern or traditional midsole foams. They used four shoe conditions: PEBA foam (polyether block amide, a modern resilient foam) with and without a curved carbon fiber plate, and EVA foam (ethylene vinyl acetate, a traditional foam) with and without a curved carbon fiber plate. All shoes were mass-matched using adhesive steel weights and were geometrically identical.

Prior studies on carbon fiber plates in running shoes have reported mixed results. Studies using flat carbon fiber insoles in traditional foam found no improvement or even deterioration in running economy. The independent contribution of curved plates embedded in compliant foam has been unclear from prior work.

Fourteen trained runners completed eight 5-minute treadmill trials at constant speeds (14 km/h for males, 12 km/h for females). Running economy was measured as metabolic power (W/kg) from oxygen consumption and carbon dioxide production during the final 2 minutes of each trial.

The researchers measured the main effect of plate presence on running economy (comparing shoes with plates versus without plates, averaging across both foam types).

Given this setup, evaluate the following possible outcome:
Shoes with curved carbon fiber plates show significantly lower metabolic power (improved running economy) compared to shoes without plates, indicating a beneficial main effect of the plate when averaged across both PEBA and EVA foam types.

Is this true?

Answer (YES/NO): YES